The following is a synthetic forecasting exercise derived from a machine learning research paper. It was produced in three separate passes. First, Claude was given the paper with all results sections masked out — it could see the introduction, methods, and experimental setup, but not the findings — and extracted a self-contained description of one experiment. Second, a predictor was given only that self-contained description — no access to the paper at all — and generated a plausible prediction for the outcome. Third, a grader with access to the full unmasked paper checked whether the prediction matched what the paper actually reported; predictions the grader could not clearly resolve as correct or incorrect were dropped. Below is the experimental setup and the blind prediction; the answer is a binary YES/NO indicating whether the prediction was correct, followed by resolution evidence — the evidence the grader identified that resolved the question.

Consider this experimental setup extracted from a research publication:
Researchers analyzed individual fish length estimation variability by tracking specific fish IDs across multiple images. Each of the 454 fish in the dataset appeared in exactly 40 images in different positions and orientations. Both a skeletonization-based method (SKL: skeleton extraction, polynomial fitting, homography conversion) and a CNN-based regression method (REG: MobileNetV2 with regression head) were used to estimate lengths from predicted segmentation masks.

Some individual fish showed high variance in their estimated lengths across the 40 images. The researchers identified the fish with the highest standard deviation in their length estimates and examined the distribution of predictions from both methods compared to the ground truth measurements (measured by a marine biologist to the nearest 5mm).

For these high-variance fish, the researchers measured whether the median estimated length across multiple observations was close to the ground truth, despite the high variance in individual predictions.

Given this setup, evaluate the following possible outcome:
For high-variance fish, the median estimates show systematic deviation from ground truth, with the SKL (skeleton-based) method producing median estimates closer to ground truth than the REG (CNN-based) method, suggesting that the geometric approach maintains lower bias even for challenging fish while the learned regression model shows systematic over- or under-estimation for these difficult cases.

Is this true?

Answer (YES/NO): NO